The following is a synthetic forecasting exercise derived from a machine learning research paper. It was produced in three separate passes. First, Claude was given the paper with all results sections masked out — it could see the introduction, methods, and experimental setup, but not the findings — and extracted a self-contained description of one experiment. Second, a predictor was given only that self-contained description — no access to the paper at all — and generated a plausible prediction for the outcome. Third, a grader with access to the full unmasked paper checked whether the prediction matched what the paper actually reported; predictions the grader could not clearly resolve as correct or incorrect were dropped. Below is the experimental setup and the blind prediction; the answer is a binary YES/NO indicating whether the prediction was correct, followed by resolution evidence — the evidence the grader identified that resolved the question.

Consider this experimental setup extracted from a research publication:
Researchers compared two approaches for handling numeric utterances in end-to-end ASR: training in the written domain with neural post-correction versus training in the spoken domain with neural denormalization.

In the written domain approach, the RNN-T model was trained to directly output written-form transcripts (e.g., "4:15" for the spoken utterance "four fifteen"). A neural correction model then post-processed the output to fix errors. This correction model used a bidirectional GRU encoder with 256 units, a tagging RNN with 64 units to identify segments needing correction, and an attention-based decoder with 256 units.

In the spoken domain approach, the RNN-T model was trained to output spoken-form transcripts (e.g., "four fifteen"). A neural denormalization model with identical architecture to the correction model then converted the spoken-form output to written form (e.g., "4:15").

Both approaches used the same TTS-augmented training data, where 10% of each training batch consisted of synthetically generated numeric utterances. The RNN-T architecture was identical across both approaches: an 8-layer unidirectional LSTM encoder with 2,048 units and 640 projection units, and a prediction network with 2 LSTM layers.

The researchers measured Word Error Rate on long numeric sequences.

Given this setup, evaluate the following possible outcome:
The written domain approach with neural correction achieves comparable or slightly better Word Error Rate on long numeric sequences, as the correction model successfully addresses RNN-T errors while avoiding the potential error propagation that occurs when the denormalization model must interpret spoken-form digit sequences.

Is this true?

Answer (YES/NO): NO